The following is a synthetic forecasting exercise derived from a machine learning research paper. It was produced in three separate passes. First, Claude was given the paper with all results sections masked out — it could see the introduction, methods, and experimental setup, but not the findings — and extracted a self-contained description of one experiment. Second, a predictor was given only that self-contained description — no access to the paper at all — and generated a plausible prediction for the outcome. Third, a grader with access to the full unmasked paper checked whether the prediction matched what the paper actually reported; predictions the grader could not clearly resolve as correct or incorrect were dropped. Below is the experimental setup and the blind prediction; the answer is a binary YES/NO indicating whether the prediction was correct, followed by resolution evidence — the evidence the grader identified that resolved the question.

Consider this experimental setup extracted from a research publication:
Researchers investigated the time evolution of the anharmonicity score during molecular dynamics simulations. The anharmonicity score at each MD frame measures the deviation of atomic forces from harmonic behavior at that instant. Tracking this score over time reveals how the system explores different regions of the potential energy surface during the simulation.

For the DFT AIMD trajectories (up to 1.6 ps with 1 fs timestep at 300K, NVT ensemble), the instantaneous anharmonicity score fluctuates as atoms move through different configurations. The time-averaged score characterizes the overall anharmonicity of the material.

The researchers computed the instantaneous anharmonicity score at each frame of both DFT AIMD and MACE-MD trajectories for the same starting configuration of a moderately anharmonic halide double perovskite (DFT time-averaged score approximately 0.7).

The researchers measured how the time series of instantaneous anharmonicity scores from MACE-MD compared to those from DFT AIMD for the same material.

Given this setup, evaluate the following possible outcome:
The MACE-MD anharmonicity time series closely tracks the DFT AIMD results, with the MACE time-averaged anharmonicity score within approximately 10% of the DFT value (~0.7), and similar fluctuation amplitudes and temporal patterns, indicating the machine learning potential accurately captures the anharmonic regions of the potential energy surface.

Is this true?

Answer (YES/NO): NO